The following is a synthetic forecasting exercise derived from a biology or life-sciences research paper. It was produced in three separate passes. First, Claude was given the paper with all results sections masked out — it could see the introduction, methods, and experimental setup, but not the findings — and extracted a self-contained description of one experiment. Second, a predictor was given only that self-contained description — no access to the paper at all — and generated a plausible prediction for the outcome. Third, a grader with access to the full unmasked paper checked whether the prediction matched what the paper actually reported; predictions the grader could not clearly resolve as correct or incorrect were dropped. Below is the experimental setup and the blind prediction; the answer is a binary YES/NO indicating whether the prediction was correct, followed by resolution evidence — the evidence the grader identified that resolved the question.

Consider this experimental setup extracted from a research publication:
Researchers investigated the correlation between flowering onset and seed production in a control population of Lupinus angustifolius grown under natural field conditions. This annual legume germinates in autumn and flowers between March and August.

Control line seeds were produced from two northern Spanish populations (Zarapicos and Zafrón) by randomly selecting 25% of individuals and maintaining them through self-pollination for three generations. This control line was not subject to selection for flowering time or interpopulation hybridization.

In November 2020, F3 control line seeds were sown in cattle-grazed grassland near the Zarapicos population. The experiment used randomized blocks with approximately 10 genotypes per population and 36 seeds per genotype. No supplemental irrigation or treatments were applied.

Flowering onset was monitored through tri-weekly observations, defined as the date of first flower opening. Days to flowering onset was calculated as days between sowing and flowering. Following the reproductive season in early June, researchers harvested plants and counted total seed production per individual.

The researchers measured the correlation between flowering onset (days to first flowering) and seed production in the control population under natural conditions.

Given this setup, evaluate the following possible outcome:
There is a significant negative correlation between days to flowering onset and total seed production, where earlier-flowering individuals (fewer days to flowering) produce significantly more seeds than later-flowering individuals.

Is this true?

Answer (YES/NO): YES